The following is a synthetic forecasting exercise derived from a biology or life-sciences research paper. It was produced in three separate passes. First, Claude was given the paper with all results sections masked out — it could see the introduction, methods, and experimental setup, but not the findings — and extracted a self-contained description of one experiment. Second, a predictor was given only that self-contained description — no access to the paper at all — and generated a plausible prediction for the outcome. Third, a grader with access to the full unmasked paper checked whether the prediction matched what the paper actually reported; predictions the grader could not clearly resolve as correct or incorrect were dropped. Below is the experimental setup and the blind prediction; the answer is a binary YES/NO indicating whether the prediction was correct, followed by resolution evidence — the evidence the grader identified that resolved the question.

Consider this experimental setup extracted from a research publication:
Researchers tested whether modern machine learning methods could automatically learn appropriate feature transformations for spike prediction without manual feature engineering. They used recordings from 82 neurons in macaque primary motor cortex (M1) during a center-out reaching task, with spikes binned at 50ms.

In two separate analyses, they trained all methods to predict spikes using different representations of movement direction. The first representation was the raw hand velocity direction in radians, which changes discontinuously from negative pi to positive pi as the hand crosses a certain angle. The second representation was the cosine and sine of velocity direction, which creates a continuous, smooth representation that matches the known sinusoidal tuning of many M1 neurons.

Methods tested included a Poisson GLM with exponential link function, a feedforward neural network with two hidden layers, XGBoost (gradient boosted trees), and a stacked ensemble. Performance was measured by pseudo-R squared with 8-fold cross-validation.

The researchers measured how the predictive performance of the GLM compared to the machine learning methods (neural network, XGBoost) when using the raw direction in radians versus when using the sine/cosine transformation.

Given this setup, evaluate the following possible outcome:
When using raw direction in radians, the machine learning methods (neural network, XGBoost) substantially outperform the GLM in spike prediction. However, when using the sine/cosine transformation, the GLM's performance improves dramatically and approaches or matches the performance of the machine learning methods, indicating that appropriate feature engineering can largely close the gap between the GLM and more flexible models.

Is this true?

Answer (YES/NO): YES